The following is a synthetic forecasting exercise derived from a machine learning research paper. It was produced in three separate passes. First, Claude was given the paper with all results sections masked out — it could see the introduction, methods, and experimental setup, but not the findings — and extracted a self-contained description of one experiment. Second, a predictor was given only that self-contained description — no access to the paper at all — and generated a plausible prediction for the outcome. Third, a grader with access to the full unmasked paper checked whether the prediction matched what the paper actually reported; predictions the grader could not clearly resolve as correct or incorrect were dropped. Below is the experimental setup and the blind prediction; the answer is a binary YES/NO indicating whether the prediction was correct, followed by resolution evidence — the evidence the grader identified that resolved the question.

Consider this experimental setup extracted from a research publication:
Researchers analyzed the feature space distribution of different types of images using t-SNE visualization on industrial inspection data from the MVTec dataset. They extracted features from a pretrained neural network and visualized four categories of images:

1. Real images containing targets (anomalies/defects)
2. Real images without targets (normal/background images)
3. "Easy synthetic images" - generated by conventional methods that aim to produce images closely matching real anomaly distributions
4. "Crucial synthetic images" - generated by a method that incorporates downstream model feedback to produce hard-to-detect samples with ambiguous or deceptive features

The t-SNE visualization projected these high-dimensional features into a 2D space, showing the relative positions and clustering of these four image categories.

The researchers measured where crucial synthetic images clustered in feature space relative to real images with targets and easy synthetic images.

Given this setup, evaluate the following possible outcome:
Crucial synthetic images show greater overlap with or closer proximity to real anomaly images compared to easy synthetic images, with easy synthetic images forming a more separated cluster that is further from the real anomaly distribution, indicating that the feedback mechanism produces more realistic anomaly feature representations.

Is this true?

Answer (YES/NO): NO